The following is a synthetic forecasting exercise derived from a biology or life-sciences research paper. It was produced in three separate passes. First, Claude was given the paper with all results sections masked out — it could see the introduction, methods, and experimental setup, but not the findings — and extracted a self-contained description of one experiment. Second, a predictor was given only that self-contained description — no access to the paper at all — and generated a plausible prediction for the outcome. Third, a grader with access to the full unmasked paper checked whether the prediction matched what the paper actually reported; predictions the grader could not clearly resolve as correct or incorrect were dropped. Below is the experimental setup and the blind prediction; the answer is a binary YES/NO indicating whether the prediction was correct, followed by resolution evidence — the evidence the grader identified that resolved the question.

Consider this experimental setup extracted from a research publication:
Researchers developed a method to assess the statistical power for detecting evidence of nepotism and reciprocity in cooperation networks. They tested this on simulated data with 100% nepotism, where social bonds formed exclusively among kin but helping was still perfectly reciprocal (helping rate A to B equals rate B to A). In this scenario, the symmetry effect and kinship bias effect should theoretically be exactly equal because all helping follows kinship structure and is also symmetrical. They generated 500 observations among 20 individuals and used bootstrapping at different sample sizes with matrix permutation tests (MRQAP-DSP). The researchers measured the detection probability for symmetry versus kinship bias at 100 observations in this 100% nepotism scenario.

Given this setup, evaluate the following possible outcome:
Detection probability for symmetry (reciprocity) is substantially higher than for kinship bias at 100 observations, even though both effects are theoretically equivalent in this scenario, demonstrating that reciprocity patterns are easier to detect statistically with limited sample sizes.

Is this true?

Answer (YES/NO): NO